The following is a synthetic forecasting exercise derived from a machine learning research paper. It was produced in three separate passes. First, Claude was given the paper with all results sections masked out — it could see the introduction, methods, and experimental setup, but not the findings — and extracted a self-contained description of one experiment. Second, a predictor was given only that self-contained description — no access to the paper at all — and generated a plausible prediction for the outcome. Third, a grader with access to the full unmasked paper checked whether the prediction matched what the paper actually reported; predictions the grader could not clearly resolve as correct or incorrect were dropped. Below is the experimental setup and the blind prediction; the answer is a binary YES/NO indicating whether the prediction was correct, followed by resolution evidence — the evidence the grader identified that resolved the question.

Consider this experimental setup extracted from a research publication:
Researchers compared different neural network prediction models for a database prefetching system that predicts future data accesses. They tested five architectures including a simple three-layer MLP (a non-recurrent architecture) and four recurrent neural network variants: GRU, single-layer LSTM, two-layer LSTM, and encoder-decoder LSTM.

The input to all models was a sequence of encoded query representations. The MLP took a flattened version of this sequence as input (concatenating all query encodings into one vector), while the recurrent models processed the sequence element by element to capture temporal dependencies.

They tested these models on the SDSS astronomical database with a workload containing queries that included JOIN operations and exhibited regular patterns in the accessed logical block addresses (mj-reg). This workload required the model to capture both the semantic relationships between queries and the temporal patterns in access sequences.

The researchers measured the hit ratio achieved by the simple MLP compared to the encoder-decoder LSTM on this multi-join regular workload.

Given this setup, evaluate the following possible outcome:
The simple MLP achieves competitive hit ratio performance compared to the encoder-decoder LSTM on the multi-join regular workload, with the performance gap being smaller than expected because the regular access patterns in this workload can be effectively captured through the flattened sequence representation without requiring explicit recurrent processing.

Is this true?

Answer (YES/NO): NO